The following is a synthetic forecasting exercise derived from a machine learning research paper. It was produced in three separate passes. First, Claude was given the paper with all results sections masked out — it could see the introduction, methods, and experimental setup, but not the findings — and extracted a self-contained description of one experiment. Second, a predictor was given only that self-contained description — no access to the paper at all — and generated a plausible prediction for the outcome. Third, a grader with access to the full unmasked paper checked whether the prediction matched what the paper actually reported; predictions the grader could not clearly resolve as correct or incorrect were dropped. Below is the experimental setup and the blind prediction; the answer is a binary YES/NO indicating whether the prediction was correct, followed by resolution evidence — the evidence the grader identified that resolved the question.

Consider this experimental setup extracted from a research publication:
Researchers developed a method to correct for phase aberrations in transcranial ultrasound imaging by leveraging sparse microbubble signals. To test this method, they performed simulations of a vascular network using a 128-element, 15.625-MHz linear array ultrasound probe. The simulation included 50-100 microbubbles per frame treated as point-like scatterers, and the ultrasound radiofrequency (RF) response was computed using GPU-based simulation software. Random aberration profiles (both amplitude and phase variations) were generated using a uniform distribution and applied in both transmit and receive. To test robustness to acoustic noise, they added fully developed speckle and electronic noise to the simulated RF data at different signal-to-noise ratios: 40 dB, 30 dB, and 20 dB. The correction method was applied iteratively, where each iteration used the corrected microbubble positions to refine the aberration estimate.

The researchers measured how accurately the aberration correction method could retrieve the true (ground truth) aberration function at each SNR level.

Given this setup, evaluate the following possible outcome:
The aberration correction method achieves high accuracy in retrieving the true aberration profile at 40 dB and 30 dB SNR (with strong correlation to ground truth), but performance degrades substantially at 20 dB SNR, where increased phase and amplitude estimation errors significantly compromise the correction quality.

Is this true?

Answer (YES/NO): NO